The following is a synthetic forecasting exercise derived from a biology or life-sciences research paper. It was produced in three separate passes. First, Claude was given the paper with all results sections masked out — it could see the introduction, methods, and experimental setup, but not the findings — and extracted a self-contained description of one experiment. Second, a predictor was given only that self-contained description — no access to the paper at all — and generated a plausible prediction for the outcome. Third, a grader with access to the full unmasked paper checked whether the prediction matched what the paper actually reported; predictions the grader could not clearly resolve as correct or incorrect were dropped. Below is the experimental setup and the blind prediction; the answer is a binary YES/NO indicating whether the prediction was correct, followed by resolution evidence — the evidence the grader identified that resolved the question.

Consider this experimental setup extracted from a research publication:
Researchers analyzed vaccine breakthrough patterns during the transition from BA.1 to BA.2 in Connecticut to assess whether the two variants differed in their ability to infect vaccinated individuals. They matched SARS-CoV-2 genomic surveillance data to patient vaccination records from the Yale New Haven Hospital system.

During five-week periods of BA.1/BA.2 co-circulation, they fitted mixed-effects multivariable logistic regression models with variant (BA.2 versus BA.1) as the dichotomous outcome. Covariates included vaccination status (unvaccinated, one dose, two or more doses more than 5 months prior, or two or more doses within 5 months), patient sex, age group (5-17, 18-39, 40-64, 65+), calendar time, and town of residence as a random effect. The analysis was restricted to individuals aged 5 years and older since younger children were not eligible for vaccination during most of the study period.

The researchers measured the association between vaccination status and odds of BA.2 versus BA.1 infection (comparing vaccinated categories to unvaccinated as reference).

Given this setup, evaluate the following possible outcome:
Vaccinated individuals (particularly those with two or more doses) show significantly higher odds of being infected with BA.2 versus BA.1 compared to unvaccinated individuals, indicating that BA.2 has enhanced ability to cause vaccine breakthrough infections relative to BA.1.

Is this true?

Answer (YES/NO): NO